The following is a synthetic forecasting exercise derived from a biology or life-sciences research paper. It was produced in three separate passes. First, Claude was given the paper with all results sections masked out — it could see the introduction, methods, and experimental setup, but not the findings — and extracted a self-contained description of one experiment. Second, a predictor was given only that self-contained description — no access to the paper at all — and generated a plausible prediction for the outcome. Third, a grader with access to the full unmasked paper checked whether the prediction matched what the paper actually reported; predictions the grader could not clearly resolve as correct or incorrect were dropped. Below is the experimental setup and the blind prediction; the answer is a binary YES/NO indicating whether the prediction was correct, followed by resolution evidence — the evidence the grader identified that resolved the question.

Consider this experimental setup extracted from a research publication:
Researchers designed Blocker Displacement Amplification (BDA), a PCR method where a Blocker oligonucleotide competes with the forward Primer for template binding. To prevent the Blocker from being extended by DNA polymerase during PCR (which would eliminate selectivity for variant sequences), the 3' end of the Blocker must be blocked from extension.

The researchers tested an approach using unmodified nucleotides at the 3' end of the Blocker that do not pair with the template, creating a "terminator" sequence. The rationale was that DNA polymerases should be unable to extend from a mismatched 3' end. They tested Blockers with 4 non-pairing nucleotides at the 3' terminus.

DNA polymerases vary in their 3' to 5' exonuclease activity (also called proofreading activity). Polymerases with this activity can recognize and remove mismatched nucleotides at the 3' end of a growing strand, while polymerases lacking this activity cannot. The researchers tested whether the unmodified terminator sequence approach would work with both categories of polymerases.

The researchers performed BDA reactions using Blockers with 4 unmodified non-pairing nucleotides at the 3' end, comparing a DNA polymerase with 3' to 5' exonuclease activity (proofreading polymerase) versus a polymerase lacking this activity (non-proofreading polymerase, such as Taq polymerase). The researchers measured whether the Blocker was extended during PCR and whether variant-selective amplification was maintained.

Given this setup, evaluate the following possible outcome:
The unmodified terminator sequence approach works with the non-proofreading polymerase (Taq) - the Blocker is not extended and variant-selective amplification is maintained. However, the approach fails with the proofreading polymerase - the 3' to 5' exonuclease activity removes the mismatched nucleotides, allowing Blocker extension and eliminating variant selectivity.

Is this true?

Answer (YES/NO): YES